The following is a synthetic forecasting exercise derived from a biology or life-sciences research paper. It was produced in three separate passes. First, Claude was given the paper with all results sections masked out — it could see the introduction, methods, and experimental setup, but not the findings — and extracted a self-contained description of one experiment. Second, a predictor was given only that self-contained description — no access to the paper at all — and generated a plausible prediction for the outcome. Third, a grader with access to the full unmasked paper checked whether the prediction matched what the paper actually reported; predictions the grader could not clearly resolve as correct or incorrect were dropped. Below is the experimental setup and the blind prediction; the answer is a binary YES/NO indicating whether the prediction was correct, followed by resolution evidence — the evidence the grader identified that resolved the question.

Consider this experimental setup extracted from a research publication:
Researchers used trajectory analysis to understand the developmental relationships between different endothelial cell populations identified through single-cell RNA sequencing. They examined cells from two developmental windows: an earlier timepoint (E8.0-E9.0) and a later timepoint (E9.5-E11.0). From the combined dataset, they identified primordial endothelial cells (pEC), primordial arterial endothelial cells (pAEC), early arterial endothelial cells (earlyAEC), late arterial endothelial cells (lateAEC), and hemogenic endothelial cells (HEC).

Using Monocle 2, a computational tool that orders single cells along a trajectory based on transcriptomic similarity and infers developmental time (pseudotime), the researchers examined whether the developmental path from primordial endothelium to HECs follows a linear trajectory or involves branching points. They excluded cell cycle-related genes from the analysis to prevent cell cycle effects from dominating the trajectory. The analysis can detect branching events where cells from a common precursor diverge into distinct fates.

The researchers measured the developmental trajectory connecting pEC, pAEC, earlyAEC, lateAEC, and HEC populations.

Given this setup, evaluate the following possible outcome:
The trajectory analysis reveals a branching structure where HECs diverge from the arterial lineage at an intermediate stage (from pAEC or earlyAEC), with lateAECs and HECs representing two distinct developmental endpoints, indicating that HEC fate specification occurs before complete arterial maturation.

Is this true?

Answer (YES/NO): YES